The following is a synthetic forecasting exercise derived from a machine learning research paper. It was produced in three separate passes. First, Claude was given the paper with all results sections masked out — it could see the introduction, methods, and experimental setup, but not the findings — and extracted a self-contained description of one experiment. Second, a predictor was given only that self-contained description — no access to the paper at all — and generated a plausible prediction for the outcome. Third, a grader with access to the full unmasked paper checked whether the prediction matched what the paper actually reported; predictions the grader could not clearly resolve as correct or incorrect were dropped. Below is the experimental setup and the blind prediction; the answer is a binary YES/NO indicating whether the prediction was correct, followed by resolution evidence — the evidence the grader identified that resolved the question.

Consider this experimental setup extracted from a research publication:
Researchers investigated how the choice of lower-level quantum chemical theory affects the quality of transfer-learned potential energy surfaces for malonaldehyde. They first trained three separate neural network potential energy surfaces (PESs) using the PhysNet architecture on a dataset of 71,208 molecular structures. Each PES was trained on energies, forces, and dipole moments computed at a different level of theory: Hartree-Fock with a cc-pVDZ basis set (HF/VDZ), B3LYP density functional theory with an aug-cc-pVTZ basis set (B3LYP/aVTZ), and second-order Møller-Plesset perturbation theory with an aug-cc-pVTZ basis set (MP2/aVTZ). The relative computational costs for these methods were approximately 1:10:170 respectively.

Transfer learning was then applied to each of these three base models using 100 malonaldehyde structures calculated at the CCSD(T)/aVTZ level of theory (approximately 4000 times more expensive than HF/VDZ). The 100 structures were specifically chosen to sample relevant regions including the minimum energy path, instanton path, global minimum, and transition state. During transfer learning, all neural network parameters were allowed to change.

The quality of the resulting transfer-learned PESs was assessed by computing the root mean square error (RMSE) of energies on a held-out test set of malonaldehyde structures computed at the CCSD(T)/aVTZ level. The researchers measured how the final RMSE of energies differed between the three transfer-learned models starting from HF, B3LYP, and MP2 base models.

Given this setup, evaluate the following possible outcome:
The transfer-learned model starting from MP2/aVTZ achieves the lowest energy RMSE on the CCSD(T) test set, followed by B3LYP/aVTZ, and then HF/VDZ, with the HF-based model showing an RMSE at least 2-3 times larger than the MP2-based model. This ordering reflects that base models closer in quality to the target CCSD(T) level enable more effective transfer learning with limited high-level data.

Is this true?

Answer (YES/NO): NO